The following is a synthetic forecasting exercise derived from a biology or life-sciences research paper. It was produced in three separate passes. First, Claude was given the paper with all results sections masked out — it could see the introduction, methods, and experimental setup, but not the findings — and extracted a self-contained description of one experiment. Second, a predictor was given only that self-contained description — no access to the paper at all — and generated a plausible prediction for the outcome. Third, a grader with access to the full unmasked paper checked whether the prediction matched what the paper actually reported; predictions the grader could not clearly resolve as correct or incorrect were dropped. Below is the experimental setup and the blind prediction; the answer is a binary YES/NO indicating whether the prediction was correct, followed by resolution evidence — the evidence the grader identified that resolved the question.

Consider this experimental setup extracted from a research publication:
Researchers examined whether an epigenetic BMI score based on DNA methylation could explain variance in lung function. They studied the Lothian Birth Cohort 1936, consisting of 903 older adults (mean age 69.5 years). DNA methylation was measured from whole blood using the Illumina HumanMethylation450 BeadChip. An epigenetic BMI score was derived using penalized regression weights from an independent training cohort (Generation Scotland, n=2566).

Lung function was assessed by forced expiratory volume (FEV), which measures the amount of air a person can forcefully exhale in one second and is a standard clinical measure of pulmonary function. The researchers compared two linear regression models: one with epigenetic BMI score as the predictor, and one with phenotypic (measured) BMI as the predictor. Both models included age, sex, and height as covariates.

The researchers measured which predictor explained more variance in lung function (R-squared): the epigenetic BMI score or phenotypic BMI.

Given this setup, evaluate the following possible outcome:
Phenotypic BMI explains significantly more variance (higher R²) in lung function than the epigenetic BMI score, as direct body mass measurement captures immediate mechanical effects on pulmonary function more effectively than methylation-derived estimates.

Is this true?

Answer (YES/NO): NO